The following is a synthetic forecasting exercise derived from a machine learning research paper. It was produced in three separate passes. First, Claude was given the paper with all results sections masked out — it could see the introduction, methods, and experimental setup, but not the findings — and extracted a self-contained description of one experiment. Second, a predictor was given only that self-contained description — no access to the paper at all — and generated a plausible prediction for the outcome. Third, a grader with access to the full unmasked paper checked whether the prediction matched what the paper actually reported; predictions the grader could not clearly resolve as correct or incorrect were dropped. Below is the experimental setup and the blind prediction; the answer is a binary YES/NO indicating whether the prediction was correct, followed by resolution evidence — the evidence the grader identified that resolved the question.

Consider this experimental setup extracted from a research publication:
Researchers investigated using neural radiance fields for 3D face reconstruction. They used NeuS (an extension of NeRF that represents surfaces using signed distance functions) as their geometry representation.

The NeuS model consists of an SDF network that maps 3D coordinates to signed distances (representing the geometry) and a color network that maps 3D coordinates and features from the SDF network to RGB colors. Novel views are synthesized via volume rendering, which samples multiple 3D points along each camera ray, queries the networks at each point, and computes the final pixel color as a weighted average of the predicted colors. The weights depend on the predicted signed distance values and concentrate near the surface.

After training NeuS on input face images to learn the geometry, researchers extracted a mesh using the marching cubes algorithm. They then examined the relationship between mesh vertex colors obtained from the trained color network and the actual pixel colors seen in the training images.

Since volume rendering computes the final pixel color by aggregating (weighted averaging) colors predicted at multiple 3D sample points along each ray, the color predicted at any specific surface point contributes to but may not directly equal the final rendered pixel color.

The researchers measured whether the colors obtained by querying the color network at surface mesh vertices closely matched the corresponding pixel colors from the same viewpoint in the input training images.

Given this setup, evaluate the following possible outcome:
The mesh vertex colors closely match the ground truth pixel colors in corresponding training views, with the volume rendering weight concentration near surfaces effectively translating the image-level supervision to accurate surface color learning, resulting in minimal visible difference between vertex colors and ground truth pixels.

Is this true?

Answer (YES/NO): NO